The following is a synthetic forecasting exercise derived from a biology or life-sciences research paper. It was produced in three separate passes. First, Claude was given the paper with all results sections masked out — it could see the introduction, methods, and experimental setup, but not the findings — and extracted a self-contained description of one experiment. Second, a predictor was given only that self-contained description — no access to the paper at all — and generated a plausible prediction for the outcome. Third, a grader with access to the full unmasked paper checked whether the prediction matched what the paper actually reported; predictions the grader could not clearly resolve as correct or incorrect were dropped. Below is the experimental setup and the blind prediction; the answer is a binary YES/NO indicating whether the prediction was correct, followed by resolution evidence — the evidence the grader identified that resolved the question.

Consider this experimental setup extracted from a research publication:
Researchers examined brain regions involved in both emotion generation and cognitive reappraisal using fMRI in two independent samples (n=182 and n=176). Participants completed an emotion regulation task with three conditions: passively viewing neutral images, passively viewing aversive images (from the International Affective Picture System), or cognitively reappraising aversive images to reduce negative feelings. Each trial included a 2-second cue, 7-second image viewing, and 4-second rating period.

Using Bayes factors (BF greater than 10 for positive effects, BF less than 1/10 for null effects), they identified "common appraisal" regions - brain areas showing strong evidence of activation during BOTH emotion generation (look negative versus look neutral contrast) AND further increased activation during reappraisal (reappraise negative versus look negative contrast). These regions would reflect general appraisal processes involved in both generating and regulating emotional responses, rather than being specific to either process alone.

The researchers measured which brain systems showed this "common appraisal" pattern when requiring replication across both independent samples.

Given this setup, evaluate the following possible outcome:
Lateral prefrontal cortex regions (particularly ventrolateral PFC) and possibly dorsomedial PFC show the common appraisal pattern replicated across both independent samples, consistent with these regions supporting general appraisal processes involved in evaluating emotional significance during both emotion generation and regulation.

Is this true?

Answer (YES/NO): YES